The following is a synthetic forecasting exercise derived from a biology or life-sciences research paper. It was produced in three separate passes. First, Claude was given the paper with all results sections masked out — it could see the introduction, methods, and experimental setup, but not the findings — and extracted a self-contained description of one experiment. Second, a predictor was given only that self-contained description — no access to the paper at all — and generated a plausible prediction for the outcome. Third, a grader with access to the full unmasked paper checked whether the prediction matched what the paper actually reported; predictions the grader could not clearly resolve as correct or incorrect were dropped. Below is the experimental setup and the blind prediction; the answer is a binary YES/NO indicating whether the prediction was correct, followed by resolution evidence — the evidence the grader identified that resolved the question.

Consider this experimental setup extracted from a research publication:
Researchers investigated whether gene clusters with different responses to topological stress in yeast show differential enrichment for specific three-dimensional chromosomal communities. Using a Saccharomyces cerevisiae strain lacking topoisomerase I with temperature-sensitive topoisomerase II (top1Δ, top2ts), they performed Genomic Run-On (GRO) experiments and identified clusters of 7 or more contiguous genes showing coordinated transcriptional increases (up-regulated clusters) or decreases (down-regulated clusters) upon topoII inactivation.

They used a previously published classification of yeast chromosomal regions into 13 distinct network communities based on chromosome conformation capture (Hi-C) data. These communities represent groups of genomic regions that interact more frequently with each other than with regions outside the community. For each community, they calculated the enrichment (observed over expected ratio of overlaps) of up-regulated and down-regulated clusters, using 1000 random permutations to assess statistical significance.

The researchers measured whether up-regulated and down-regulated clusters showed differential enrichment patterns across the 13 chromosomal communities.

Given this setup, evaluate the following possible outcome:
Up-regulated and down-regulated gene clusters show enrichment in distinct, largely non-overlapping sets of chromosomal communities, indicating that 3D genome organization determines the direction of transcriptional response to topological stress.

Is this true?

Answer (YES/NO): YES